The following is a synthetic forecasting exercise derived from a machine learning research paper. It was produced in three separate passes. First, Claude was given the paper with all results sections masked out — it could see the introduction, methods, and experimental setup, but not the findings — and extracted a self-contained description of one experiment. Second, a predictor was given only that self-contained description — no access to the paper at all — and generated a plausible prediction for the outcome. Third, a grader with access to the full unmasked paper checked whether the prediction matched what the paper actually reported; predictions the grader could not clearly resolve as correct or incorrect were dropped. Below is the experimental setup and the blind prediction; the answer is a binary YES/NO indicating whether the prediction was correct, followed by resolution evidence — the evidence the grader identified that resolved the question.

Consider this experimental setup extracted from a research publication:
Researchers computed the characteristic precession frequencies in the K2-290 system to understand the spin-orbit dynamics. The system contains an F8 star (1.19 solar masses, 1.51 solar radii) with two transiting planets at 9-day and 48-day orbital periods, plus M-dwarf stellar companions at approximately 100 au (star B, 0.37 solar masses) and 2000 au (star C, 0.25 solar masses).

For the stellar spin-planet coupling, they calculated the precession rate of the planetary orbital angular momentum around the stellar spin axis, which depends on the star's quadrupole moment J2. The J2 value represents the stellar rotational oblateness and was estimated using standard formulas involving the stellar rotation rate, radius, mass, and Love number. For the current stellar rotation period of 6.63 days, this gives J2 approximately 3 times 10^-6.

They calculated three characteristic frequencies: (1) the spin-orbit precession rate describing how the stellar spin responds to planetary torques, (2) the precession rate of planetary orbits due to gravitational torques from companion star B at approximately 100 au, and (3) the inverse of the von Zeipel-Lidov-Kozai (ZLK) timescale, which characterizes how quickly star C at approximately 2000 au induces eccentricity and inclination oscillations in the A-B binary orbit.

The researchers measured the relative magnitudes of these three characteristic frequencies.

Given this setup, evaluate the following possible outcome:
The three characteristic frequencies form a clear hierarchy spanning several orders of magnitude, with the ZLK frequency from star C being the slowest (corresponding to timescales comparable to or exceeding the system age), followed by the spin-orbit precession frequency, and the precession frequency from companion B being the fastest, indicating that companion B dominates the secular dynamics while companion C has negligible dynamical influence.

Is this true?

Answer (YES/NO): NO